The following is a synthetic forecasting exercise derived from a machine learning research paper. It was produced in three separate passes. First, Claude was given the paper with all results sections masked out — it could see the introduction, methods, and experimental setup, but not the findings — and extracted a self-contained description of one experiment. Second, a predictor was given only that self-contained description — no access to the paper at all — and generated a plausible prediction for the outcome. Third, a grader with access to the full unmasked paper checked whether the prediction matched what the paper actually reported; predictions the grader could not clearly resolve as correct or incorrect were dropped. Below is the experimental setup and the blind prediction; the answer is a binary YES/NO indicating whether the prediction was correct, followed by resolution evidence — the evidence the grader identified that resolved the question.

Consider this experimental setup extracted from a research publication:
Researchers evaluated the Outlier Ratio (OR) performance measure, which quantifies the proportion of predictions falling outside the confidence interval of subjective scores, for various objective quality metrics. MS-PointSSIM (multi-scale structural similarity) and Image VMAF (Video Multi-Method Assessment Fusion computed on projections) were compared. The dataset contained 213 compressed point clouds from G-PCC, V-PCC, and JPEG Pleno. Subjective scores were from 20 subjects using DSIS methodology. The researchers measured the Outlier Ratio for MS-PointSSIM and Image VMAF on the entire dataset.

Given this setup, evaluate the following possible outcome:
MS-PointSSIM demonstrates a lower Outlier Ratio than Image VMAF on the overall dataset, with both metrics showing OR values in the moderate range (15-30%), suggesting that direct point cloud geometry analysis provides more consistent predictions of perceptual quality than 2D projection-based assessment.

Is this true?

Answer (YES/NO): NO